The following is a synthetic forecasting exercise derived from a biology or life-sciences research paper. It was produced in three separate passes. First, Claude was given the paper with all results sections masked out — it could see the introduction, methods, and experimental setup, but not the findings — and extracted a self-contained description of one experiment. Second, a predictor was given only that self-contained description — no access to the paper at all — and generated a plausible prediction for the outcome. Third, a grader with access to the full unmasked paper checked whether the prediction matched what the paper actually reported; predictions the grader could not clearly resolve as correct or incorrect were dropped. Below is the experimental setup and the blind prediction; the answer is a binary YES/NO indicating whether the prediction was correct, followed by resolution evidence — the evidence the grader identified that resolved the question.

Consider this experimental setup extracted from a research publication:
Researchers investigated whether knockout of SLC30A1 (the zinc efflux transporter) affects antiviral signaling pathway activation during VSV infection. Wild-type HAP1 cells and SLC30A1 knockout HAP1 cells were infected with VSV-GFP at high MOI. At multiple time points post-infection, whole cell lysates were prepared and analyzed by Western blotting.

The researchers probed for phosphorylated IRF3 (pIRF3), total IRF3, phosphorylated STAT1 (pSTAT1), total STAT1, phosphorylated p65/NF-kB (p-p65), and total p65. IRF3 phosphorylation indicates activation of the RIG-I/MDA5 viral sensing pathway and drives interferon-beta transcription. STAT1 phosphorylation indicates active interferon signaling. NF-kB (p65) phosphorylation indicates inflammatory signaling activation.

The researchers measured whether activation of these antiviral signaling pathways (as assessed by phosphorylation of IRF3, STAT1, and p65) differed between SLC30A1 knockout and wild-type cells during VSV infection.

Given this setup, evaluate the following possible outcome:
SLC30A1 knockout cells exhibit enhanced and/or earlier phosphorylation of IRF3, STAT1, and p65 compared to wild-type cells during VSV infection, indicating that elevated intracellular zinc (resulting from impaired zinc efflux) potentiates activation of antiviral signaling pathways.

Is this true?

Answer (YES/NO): NO